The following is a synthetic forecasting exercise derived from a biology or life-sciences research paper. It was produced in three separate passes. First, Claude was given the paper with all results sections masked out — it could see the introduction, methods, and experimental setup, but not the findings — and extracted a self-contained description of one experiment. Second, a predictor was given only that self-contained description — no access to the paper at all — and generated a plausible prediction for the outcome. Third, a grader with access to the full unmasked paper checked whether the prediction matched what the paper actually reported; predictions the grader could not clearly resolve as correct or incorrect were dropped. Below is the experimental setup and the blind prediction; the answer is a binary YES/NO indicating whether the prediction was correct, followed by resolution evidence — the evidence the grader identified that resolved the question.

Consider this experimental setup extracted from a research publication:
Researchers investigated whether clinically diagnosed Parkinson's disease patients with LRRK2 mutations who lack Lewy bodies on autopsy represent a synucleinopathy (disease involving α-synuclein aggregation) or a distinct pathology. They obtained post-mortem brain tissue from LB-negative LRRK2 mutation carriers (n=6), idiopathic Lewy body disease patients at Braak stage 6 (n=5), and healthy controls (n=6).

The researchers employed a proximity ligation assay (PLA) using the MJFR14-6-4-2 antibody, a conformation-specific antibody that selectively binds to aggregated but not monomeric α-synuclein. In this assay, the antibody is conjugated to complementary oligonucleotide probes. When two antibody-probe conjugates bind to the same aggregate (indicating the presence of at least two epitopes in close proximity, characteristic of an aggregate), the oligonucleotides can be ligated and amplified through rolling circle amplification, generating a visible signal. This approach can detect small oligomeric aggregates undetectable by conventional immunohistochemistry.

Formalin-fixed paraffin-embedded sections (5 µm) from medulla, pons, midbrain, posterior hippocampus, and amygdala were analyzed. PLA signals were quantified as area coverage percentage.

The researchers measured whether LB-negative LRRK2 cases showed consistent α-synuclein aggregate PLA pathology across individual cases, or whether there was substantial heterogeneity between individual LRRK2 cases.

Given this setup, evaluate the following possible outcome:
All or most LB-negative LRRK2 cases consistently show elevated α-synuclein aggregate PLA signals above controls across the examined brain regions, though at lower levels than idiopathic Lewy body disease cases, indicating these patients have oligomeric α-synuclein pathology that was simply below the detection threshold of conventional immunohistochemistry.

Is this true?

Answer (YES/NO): NO